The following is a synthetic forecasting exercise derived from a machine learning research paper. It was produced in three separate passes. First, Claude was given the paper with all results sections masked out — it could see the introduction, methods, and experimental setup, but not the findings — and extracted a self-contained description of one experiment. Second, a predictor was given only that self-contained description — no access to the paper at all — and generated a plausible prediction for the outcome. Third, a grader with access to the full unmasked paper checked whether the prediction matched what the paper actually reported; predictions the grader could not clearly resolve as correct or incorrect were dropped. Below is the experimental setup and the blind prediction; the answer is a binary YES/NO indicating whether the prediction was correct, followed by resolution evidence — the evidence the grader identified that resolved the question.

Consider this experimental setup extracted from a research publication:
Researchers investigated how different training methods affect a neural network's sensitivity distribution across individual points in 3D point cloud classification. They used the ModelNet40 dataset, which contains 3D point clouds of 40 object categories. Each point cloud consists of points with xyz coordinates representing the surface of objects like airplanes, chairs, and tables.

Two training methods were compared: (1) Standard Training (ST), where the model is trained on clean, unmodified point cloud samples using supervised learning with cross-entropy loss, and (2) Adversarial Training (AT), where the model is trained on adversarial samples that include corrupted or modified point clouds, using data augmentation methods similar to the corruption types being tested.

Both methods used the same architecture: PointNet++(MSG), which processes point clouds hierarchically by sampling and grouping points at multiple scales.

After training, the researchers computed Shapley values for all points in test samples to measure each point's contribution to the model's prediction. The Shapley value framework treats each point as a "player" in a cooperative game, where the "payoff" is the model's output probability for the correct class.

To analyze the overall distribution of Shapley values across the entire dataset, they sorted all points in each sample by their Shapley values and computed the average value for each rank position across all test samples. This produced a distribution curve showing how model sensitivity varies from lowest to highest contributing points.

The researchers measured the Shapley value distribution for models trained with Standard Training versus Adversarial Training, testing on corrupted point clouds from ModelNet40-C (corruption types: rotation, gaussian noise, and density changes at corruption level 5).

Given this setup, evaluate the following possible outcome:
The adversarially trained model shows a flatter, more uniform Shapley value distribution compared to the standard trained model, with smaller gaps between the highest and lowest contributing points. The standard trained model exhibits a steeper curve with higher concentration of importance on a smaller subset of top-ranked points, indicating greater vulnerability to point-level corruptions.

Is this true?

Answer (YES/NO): YES